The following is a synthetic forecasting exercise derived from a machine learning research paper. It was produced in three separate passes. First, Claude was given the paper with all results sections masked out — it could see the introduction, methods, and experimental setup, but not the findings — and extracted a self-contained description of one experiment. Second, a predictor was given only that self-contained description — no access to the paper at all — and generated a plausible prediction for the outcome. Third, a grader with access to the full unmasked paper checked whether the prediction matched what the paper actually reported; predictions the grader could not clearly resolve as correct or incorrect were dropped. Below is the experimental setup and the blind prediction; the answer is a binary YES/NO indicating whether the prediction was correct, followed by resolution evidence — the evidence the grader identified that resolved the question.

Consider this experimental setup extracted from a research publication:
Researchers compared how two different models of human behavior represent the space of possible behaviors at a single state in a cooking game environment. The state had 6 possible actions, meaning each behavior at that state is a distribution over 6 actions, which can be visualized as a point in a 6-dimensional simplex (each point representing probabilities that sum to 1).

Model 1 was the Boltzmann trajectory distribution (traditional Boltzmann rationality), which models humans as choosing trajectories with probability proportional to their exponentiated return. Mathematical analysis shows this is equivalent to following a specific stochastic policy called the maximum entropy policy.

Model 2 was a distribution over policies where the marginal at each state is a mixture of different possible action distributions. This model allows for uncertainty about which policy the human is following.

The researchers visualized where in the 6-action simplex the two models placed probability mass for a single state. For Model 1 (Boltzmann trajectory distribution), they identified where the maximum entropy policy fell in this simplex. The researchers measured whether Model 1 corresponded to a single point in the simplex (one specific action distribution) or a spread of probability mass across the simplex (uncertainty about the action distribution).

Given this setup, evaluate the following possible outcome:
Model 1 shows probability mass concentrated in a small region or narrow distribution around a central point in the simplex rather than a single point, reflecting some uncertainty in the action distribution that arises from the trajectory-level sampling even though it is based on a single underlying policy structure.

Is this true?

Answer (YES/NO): NO